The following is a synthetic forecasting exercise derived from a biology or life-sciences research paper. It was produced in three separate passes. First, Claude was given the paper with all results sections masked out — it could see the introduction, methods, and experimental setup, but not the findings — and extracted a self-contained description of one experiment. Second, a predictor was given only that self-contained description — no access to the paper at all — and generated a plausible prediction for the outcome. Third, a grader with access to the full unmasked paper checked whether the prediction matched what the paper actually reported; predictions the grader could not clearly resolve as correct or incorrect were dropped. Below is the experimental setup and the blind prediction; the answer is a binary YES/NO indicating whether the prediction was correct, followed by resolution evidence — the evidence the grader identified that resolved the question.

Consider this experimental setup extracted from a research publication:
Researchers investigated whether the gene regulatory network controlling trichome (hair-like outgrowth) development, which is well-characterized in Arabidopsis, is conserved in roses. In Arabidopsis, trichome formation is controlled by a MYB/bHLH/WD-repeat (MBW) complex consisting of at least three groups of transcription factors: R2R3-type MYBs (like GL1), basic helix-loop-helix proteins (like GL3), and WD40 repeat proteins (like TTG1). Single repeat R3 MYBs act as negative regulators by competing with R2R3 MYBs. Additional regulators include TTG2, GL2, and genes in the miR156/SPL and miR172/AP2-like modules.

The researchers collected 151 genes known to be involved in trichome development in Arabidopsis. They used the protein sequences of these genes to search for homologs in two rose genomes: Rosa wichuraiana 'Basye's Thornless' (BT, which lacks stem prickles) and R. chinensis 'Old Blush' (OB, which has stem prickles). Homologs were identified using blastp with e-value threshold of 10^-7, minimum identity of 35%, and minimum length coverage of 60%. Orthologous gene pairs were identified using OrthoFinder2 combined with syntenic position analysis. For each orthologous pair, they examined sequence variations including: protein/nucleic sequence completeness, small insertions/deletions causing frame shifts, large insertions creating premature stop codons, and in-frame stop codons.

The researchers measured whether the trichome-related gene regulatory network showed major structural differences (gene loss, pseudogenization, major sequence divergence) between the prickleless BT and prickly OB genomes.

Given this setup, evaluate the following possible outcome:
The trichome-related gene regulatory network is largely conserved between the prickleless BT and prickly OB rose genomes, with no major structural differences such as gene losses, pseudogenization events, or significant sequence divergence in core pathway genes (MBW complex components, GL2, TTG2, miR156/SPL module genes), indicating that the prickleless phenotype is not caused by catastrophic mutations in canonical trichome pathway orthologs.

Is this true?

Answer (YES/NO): YES